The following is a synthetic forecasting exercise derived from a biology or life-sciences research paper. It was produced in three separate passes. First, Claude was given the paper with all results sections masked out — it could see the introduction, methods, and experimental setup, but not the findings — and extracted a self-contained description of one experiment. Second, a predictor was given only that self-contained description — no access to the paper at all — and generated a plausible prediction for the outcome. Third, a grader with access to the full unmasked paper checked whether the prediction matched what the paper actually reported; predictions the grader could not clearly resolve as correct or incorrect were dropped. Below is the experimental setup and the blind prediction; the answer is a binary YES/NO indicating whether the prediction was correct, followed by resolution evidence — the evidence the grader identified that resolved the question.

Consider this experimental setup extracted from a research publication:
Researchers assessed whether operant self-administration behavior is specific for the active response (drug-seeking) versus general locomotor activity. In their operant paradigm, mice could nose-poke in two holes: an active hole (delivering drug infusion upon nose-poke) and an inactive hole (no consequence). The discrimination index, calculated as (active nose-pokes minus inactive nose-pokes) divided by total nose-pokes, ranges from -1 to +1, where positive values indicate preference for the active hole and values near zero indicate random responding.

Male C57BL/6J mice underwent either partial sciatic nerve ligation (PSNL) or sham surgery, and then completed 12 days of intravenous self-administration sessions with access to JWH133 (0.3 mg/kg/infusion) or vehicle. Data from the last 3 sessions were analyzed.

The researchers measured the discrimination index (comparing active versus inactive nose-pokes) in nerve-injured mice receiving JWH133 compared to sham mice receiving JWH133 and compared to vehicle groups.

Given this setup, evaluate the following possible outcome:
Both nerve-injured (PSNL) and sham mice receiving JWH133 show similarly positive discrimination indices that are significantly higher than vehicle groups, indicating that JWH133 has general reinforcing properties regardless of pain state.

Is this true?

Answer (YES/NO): NO